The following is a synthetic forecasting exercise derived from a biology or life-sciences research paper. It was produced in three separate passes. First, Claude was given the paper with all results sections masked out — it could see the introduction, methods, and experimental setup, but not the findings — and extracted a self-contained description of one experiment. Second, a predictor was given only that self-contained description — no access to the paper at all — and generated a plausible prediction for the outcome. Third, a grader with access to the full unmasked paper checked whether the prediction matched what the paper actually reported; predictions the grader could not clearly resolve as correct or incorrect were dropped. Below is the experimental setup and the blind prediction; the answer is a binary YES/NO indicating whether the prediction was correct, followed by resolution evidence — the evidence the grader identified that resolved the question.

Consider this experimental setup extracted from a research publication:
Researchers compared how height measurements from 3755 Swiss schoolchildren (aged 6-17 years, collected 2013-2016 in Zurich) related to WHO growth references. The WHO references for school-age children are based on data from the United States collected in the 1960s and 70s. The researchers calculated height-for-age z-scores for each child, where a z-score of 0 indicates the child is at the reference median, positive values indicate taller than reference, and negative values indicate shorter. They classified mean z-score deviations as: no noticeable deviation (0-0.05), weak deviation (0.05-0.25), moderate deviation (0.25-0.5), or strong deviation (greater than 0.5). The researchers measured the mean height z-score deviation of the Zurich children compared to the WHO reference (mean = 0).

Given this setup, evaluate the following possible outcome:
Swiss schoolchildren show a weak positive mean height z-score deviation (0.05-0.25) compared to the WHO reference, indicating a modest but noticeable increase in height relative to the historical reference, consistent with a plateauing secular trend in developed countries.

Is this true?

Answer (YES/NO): NO